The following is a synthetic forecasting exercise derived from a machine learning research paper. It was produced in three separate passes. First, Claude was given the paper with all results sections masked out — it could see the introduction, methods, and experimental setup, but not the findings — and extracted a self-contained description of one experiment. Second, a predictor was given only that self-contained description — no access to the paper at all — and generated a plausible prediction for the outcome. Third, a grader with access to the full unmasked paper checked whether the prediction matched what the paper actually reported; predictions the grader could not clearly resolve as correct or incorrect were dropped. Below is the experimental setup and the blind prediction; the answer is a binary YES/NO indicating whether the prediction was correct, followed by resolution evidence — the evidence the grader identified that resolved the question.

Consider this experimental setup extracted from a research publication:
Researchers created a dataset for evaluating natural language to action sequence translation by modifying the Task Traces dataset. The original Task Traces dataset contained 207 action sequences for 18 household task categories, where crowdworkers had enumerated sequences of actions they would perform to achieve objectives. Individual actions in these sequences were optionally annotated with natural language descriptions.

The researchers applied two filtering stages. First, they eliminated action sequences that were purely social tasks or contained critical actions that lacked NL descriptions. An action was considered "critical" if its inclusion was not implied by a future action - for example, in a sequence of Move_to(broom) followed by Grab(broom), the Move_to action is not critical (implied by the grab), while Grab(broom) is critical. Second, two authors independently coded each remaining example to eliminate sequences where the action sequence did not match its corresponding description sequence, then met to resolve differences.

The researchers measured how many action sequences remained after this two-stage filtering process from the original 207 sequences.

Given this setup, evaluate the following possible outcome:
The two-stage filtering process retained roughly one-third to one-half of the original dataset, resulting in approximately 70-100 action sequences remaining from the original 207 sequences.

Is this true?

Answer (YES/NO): NO